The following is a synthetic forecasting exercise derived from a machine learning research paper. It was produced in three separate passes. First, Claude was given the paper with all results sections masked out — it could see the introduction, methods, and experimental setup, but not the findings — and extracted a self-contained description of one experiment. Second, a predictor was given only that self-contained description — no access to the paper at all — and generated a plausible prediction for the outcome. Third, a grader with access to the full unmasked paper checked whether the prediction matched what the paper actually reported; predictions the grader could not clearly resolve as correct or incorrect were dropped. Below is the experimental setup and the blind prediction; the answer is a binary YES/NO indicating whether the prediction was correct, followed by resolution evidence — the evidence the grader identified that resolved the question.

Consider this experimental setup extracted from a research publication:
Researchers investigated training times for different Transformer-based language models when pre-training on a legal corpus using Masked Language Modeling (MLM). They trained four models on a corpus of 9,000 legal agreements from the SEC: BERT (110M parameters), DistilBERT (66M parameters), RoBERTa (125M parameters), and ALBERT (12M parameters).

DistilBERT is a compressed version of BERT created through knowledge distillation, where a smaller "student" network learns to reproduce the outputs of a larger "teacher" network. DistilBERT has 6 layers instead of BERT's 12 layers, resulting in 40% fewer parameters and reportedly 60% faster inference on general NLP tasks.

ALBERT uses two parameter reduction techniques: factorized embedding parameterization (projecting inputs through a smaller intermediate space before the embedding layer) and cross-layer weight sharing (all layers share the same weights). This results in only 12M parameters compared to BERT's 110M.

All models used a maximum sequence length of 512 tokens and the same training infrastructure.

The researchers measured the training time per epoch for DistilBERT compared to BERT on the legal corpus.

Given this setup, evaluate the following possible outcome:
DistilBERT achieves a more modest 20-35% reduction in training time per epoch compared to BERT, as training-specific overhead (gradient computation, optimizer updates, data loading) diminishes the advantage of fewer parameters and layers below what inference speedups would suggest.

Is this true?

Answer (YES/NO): NO